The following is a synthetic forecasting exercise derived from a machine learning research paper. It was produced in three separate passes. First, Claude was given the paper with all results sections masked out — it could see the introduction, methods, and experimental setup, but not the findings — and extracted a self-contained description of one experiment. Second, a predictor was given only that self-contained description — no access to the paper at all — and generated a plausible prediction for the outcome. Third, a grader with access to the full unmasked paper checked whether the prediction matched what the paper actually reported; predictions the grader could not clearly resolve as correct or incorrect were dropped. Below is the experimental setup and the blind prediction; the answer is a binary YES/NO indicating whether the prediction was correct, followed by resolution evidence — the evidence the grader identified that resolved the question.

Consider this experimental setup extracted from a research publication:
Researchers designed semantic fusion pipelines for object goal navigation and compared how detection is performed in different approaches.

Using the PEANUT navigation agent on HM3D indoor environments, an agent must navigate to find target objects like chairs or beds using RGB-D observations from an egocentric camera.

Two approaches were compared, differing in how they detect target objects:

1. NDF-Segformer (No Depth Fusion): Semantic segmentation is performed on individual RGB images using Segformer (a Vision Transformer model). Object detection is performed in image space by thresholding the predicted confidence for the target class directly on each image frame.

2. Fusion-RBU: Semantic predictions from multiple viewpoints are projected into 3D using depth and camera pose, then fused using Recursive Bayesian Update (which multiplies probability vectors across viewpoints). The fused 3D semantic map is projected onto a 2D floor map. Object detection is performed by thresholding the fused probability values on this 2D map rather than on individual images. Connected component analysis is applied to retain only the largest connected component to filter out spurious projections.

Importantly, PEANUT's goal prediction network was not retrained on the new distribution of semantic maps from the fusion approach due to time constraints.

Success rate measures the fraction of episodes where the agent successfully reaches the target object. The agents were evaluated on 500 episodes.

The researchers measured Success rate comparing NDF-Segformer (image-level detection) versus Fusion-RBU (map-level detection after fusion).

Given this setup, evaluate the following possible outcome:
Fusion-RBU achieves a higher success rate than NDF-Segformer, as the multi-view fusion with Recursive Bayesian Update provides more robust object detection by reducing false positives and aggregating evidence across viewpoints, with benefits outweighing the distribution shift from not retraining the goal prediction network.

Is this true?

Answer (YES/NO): NO